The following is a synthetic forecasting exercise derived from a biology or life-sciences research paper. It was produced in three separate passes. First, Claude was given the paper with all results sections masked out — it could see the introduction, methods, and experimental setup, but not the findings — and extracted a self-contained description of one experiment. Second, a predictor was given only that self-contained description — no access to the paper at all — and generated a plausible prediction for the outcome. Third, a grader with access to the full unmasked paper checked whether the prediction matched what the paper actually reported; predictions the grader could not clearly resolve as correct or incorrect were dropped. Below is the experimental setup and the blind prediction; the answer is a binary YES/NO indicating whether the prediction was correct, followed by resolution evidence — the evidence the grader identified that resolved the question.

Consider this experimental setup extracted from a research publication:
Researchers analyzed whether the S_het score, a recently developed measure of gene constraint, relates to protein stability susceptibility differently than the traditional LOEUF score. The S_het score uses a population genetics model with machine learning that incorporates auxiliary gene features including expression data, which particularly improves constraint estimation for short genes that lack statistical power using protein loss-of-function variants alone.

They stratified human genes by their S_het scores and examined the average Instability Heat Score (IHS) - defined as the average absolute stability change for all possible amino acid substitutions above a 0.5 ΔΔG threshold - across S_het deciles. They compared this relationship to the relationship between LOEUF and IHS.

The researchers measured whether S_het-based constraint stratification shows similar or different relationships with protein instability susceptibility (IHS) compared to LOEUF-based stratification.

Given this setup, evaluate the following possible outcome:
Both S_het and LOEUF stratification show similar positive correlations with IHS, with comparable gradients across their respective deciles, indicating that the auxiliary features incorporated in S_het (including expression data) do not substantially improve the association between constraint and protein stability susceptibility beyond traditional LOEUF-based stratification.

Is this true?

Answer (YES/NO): NO